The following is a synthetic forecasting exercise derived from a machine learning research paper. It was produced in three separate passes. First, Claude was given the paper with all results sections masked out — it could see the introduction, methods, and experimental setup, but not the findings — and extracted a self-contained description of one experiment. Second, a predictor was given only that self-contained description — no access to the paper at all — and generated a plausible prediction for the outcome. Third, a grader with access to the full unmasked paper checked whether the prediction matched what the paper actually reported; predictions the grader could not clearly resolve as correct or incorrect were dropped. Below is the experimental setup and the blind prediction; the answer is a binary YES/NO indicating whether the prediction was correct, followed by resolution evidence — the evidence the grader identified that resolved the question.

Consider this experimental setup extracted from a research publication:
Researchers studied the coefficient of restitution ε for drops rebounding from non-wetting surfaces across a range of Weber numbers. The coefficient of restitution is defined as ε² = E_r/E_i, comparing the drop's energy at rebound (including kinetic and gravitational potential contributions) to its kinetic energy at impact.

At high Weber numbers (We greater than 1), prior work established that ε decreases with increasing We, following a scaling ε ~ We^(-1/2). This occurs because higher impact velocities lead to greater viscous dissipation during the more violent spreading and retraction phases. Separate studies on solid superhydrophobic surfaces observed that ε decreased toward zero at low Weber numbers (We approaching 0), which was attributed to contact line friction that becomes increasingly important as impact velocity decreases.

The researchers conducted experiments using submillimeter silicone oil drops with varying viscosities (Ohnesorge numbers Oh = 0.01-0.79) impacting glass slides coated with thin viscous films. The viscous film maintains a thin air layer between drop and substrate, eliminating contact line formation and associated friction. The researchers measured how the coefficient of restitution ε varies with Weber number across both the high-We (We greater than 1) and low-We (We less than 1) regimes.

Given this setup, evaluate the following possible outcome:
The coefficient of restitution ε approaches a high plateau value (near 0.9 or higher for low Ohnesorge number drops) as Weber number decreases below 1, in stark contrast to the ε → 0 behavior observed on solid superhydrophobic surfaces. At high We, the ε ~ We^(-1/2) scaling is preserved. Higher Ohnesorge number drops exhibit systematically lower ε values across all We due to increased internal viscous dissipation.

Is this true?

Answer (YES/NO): YES